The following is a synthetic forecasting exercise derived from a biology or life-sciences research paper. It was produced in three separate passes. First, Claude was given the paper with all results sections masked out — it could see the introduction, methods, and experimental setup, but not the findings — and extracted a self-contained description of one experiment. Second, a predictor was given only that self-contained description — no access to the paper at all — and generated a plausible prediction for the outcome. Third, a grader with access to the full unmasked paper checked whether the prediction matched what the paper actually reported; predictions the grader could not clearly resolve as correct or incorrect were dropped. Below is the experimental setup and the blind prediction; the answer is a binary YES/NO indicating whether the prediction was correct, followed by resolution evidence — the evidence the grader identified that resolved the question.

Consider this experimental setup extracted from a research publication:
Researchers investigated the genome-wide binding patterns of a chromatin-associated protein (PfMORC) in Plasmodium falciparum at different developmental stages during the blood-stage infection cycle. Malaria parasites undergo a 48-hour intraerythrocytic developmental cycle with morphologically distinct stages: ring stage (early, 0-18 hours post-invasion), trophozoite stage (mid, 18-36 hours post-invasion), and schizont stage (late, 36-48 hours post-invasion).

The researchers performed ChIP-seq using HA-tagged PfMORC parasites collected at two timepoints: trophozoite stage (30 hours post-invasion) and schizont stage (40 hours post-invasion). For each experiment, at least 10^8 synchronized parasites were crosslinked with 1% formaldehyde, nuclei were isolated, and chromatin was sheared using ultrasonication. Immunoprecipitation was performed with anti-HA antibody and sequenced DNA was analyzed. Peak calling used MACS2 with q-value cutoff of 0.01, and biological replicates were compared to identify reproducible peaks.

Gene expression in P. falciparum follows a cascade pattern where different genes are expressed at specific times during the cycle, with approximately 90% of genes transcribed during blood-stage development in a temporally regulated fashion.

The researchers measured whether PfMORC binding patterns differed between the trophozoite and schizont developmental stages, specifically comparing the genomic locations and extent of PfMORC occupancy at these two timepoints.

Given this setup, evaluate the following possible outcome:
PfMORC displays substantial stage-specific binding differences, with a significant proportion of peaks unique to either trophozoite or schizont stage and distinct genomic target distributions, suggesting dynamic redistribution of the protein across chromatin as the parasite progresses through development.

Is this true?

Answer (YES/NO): NO